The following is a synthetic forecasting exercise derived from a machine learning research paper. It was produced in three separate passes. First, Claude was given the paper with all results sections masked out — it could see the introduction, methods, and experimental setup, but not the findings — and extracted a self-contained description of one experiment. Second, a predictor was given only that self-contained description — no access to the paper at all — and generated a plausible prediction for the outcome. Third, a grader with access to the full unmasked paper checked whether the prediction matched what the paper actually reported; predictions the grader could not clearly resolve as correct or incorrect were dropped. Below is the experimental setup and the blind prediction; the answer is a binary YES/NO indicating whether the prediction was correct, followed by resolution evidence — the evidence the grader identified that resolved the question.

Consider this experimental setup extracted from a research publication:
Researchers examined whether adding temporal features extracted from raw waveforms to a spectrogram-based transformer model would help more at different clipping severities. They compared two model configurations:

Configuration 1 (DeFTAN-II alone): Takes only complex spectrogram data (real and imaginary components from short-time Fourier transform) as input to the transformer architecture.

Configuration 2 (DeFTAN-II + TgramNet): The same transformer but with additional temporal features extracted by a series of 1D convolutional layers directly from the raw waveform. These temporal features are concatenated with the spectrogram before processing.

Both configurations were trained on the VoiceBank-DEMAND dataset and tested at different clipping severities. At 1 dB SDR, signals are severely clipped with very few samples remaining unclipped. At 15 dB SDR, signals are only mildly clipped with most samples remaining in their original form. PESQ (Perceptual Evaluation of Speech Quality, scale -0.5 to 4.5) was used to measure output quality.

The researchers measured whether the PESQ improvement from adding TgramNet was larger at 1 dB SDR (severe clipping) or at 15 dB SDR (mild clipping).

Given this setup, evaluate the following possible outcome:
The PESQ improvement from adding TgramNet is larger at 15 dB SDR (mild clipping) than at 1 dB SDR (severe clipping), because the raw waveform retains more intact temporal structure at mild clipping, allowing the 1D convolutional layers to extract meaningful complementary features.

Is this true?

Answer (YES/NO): YES